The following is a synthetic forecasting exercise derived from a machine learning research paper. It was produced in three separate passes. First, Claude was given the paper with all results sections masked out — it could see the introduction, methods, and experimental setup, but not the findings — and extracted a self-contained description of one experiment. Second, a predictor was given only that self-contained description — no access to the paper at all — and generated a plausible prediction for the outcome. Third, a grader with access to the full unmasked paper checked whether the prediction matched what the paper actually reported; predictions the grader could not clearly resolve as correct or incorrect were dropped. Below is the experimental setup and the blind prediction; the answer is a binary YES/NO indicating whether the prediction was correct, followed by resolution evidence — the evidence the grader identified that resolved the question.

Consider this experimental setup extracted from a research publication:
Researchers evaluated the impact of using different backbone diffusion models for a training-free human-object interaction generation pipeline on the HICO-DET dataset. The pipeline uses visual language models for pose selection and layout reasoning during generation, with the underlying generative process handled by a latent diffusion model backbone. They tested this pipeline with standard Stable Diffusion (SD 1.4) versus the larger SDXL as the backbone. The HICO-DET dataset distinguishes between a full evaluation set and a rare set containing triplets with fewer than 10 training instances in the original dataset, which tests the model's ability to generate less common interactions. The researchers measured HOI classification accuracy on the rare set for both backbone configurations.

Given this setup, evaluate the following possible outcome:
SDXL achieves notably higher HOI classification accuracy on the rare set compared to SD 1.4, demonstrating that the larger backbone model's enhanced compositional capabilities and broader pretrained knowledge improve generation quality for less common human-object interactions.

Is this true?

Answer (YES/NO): YES